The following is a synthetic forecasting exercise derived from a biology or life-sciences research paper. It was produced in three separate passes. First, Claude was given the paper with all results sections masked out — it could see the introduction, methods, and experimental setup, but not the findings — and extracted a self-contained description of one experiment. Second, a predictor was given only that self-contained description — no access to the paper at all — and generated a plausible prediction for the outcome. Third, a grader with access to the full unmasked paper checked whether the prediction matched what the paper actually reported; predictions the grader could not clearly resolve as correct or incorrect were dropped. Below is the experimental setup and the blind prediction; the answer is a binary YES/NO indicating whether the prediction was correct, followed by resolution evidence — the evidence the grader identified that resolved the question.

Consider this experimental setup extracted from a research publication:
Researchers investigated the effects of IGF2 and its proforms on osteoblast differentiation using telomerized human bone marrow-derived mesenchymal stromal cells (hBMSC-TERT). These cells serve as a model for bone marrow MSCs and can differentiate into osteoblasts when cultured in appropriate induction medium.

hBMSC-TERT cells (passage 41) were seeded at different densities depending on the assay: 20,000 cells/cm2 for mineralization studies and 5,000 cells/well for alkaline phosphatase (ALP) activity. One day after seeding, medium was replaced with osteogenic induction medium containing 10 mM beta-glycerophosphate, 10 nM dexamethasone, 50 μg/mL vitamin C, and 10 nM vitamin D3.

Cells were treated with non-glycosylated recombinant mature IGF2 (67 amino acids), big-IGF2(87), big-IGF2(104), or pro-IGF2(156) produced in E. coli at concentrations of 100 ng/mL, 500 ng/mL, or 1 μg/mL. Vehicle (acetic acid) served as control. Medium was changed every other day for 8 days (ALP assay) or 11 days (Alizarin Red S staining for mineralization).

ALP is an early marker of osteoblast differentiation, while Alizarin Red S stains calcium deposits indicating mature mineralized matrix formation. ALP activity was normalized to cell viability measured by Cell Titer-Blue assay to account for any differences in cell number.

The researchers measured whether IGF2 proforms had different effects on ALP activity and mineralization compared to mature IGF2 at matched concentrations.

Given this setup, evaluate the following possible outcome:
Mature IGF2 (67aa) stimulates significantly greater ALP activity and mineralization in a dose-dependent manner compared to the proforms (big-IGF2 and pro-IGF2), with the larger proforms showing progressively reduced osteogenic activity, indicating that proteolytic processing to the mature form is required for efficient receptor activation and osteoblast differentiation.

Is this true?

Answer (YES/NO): NO